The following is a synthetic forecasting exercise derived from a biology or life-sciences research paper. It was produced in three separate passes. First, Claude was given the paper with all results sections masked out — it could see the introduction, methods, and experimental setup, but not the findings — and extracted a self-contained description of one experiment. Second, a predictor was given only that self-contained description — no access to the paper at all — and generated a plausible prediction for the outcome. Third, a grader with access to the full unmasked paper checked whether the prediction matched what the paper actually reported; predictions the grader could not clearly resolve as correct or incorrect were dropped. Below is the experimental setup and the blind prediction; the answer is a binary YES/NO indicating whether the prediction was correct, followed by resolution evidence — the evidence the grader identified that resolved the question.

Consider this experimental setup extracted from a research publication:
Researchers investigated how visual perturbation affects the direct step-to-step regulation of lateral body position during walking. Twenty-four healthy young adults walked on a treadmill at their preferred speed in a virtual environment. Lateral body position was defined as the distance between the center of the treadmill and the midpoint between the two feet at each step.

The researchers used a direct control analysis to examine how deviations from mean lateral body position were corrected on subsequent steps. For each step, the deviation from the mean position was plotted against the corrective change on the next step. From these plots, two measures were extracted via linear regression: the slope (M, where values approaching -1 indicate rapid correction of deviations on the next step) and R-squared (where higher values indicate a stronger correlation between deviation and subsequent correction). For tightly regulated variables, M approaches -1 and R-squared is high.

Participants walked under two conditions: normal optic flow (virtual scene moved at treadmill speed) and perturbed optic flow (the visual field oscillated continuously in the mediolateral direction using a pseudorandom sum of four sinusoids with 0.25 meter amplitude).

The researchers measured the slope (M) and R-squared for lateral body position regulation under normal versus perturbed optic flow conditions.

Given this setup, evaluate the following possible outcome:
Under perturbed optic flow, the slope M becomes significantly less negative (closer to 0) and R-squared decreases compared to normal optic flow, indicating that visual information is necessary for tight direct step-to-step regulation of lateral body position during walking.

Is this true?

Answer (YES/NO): NO